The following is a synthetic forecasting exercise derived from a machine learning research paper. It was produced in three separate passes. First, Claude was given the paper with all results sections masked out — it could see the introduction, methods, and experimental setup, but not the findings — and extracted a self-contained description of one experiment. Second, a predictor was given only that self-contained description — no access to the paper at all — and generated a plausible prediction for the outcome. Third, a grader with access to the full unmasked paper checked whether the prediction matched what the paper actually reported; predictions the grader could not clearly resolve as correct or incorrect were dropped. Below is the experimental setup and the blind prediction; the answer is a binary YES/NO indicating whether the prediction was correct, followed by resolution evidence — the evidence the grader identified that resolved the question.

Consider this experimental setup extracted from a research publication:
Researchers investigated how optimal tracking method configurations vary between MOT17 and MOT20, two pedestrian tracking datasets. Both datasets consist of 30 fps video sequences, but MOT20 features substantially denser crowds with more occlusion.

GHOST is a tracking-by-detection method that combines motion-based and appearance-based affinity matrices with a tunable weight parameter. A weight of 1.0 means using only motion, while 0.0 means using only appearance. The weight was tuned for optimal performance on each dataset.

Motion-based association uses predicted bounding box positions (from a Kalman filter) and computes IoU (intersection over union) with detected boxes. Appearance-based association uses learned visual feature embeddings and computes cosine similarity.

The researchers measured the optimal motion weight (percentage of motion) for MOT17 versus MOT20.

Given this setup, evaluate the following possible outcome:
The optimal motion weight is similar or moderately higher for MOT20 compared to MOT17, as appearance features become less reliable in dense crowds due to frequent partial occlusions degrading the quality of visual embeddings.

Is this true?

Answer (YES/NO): YES